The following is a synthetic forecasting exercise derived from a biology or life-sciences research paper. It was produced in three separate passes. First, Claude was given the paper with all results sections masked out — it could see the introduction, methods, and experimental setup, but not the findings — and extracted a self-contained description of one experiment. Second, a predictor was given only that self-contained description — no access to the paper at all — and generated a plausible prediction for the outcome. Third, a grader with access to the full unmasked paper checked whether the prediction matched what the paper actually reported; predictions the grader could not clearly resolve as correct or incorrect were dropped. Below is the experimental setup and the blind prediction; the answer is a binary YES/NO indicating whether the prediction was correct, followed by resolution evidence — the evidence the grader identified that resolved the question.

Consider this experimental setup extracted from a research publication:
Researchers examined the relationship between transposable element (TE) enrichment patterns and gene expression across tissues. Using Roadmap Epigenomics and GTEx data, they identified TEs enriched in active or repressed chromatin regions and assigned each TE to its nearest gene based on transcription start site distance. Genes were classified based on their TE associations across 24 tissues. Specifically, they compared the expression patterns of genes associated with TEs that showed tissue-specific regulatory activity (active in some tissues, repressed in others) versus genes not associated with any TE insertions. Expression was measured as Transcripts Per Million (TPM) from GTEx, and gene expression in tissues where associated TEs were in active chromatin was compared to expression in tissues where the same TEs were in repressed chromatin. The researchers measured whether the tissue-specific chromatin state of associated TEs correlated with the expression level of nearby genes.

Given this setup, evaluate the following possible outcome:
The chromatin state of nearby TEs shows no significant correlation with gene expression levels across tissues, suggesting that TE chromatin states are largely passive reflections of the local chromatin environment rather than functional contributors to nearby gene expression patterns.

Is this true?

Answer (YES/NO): NO